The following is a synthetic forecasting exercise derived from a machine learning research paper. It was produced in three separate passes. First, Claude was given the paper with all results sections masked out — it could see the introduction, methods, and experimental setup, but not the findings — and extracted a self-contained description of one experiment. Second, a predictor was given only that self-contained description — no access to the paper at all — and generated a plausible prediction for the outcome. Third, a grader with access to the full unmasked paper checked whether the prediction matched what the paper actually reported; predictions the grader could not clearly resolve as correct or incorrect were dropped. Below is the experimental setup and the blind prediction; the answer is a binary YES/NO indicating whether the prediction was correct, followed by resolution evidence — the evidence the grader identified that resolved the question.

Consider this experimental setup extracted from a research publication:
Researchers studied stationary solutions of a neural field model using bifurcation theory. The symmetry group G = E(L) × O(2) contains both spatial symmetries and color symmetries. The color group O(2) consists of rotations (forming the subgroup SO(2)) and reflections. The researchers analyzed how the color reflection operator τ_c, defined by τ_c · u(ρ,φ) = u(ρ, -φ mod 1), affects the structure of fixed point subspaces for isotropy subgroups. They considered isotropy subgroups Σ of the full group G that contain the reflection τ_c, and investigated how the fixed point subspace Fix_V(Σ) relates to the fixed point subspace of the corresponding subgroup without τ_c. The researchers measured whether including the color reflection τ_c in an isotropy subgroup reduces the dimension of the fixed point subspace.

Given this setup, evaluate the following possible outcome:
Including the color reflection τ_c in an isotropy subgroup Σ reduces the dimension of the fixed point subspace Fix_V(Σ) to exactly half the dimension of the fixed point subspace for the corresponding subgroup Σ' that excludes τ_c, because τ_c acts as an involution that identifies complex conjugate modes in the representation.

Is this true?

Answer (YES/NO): NO